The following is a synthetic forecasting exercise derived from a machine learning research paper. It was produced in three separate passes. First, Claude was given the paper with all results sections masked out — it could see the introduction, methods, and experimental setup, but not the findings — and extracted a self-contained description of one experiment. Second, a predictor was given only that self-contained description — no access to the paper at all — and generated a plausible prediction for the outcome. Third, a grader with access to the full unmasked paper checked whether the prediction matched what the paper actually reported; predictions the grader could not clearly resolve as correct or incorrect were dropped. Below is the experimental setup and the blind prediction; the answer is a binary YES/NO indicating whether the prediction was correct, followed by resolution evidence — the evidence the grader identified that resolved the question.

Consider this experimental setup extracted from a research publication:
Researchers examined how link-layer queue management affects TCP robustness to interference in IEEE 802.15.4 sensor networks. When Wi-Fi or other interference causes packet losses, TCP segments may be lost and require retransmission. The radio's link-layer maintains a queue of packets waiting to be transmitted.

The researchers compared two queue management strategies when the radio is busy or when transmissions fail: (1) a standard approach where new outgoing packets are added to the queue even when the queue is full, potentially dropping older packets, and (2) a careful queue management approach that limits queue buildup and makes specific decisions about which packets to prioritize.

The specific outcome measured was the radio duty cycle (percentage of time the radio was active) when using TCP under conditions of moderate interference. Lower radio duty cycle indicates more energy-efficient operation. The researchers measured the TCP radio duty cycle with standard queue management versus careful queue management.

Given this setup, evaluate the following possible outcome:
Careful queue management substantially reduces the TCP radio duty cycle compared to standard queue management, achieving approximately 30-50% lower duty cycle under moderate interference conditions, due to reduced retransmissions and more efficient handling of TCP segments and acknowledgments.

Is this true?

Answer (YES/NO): YES